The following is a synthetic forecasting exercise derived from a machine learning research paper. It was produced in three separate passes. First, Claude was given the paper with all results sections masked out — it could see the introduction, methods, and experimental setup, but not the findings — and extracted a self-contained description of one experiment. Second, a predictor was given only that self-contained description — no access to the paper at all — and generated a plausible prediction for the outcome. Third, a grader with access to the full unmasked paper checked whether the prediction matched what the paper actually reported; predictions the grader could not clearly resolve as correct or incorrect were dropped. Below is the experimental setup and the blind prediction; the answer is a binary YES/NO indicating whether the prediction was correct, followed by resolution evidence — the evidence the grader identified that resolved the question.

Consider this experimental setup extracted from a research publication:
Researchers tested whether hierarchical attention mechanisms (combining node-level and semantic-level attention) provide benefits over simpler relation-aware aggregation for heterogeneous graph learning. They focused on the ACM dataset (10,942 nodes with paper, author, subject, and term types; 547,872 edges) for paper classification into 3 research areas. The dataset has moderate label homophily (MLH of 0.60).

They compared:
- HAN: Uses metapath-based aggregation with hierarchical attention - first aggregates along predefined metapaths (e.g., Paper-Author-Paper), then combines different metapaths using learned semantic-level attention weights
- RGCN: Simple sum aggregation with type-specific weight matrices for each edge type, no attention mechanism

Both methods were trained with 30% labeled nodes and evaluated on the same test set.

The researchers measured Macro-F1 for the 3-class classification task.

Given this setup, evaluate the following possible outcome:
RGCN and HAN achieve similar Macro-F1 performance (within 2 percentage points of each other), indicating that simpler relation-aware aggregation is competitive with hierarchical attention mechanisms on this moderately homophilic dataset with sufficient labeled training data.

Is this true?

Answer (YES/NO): YES